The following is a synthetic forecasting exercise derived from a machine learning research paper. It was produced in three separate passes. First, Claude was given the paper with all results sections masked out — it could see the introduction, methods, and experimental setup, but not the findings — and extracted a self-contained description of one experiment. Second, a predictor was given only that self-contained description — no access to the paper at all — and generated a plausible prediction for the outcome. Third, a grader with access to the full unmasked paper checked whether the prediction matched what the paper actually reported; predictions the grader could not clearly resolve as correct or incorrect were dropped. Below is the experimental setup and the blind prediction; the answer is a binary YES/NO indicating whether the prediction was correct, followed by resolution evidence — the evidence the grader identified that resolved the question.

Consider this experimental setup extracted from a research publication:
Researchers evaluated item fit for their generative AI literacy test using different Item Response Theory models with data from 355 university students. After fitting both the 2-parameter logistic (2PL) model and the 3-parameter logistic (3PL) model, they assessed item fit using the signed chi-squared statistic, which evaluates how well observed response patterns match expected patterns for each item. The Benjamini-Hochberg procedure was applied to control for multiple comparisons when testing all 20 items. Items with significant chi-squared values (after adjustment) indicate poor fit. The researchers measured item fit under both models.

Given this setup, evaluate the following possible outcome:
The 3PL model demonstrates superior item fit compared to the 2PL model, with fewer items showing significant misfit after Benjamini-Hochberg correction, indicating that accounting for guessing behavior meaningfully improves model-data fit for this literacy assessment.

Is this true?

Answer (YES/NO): NO